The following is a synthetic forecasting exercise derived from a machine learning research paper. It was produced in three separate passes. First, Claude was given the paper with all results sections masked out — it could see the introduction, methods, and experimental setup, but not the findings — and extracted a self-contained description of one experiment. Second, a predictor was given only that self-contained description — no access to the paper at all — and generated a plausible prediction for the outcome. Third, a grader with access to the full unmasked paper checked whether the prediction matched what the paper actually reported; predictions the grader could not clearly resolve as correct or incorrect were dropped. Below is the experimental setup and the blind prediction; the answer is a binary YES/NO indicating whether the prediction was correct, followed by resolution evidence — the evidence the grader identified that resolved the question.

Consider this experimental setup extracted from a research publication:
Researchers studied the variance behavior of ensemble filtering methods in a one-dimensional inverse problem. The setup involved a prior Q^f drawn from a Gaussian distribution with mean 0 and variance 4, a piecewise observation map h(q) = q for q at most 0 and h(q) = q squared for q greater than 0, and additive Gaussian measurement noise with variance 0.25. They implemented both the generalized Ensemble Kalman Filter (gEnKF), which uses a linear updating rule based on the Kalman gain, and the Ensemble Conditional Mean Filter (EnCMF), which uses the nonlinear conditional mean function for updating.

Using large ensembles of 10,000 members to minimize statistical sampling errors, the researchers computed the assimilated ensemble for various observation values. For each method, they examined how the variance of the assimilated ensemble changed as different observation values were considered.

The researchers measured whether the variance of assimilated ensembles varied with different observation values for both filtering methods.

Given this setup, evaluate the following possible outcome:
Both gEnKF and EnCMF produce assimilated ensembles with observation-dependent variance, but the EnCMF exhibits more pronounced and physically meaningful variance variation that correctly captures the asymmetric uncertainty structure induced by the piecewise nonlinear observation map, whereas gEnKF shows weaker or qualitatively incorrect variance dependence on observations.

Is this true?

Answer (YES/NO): NO